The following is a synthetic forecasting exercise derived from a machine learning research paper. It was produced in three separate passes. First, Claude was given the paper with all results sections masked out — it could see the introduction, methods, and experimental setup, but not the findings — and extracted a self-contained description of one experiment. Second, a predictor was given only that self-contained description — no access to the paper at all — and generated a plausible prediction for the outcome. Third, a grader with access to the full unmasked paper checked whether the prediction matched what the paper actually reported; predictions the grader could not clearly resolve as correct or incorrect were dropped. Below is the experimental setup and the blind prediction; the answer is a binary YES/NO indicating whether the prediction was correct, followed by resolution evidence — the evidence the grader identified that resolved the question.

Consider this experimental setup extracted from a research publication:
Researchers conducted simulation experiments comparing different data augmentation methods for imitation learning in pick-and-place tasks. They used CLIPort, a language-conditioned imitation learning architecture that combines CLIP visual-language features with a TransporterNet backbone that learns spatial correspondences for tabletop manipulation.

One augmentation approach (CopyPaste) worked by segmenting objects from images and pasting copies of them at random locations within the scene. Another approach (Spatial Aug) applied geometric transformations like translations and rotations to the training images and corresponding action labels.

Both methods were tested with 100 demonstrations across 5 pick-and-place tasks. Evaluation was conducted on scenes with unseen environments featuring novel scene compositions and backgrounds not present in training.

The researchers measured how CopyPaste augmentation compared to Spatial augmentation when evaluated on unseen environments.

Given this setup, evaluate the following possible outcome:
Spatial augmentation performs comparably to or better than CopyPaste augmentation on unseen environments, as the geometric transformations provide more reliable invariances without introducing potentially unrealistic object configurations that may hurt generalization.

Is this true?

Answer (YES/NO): NO